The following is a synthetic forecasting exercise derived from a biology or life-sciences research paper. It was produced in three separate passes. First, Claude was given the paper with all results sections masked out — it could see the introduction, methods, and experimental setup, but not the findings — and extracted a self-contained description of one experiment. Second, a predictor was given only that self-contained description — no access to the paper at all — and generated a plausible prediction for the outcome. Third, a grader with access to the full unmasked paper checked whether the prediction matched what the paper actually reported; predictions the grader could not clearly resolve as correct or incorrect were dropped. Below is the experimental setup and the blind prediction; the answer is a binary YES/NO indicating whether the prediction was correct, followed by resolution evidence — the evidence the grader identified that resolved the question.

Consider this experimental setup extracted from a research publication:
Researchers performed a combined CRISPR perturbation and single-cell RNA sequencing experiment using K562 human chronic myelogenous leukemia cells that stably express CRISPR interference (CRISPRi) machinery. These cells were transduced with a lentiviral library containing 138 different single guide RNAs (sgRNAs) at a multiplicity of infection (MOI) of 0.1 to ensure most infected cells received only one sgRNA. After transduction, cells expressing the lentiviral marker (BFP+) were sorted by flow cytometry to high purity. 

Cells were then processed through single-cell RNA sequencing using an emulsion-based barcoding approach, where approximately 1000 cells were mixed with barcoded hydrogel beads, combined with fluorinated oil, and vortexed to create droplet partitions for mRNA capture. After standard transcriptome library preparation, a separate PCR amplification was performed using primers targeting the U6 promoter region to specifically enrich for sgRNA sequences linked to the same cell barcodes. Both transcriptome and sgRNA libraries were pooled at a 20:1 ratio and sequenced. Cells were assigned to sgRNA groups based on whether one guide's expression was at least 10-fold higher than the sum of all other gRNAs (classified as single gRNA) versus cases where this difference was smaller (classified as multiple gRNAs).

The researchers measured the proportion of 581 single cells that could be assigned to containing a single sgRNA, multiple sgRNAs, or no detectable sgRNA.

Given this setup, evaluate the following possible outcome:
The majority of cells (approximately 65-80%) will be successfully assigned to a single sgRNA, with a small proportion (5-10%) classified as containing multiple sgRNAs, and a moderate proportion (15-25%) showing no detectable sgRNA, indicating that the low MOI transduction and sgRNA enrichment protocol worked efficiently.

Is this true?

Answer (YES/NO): NO